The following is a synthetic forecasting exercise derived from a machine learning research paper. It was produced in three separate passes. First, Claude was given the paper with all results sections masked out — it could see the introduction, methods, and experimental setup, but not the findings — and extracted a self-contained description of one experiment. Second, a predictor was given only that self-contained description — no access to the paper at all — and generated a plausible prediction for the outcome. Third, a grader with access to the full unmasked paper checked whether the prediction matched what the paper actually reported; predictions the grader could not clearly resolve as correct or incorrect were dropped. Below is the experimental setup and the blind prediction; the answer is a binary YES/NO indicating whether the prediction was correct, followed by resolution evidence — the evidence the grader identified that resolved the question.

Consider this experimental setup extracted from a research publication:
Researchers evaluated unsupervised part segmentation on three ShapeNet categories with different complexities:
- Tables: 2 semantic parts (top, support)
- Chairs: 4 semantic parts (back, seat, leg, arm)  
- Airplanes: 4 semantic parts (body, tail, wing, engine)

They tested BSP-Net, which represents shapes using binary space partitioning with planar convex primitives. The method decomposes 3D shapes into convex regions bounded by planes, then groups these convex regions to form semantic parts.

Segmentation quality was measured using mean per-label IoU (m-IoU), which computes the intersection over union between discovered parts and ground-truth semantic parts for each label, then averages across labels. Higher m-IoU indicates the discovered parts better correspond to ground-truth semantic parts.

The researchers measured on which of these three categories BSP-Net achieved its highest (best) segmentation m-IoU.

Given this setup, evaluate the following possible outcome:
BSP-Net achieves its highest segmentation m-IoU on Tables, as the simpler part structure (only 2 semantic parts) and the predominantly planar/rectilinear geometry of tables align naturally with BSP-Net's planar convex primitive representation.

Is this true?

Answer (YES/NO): YES